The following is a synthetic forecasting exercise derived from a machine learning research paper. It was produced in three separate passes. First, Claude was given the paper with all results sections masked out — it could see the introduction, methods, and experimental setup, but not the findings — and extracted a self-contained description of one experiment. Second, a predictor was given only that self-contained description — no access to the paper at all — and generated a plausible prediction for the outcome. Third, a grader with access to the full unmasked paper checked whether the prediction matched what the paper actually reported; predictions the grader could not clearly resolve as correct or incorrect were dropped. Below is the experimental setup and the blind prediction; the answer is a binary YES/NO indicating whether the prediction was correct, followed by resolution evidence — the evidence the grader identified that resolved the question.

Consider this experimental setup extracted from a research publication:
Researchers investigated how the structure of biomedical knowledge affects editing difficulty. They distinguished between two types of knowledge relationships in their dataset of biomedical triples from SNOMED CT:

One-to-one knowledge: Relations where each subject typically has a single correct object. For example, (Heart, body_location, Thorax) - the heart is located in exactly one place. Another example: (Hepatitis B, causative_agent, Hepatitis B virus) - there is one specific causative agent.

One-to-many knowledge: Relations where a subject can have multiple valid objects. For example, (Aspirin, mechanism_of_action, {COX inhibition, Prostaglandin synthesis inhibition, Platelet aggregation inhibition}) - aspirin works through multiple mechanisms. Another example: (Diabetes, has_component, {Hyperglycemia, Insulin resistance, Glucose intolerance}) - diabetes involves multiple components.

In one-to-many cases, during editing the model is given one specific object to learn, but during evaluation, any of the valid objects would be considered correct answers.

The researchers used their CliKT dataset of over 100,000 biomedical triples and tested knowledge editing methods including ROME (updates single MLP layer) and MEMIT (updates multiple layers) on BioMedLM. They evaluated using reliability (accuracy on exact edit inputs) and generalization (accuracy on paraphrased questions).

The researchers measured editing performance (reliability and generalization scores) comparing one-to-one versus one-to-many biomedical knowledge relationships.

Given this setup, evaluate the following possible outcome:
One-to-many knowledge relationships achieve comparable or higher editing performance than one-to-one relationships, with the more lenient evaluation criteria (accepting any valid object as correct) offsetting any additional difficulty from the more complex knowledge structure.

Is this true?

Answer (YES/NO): NO